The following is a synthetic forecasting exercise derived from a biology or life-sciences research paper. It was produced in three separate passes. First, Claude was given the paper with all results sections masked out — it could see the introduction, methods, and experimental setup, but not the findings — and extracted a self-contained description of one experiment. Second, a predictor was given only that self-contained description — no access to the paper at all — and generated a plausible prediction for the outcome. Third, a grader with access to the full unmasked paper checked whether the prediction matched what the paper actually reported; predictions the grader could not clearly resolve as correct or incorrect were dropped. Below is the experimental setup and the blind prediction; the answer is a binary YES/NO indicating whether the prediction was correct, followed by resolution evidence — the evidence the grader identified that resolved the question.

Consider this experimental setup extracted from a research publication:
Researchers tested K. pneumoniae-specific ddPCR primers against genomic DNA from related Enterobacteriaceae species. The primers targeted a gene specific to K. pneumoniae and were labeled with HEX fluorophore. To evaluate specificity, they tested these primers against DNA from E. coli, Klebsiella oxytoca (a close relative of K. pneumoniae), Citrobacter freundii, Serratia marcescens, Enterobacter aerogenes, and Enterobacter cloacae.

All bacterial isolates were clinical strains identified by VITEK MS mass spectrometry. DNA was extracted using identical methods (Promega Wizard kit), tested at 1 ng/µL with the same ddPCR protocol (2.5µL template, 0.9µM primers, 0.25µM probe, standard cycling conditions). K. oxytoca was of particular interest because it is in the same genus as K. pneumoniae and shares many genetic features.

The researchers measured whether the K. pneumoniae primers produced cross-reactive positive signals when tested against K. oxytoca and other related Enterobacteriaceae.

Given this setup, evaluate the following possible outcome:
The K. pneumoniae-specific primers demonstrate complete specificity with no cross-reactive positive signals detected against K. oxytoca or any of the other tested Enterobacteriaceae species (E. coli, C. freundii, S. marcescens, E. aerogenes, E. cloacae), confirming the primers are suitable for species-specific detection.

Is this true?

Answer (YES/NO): YES